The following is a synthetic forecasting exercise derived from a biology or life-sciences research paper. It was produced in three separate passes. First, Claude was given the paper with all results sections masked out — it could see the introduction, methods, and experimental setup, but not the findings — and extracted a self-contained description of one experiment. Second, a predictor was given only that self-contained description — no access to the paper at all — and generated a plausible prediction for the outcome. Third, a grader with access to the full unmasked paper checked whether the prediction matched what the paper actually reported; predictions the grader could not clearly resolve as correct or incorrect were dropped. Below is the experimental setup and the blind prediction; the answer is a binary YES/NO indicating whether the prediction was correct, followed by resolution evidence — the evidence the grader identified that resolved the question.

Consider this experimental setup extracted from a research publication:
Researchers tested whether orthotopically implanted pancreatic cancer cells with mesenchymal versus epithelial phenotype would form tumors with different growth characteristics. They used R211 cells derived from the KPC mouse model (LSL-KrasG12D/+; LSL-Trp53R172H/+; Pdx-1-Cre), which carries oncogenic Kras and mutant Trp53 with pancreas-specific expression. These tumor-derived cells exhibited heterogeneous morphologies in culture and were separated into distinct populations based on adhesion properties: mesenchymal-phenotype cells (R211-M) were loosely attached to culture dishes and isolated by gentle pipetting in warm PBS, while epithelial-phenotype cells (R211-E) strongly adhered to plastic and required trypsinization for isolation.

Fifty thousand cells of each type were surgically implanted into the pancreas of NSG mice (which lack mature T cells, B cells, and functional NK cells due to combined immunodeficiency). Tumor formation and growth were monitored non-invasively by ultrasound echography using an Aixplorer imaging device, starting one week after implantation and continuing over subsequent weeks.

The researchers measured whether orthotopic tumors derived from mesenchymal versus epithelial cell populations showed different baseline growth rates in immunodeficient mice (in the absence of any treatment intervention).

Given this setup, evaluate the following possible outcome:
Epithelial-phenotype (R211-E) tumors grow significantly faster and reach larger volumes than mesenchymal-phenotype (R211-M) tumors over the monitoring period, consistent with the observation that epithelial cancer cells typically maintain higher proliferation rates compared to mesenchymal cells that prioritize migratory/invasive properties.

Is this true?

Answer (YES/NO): NO